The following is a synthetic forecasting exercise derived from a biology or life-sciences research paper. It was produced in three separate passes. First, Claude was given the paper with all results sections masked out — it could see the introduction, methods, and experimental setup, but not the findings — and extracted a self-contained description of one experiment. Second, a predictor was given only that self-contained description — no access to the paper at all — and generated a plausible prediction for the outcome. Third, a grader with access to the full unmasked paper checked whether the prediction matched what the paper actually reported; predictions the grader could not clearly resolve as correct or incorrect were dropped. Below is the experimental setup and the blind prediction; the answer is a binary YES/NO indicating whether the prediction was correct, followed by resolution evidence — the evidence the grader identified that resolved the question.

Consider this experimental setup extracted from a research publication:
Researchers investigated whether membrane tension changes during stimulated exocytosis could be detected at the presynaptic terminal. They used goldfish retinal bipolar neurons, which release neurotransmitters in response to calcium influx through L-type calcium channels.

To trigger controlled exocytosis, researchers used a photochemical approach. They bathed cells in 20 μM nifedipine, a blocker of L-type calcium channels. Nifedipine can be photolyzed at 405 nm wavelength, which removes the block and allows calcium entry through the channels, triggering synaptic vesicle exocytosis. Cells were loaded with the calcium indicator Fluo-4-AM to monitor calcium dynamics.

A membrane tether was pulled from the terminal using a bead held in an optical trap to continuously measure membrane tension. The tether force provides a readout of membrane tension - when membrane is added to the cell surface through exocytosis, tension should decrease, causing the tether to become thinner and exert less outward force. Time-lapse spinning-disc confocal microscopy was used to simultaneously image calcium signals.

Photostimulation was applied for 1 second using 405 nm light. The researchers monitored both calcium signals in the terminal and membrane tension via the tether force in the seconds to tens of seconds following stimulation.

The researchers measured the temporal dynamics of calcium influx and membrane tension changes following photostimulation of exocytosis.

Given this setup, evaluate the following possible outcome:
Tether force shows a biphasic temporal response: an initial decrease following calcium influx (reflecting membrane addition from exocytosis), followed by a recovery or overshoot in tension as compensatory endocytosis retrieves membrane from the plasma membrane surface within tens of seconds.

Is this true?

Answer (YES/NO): YES